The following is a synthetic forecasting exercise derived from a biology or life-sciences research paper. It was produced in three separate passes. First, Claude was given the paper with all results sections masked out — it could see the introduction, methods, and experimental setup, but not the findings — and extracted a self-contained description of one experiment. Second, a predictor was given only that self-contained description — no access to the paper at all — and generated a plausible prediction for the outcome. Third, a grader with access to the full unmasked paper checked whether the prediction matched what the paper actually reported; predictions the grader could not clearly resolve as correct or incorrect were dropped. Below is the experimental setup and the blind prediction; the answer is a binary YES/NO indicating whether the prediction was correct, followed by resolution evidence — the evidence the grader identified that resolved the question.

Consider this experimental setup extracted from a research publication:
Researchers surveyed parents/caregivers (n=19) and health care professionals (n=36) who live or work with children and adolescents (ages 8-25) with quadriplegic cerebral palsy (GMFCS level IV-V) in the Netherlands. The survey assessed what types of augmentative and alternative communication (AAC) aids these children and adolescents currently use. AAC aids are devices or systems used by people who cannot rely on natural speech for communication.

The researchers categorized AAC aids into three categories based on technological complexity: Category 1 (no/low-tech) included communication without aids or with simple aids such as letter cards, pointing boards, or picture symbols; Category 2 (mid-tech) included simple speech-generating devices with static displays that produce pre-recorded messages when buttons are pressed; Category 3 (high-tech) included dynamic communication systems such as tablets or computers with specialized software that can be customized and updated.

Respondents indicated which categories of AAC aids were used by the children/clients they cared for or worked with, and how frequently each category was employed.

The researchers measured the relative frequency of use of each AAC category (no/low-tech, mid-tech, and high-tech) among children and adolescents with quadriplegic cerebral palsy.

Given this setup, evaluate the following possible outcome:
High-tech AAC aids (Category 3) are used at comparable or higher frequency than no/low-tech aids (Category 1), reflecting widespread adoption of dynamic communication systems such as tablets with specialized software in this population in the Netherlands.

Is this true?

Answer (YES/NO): NO